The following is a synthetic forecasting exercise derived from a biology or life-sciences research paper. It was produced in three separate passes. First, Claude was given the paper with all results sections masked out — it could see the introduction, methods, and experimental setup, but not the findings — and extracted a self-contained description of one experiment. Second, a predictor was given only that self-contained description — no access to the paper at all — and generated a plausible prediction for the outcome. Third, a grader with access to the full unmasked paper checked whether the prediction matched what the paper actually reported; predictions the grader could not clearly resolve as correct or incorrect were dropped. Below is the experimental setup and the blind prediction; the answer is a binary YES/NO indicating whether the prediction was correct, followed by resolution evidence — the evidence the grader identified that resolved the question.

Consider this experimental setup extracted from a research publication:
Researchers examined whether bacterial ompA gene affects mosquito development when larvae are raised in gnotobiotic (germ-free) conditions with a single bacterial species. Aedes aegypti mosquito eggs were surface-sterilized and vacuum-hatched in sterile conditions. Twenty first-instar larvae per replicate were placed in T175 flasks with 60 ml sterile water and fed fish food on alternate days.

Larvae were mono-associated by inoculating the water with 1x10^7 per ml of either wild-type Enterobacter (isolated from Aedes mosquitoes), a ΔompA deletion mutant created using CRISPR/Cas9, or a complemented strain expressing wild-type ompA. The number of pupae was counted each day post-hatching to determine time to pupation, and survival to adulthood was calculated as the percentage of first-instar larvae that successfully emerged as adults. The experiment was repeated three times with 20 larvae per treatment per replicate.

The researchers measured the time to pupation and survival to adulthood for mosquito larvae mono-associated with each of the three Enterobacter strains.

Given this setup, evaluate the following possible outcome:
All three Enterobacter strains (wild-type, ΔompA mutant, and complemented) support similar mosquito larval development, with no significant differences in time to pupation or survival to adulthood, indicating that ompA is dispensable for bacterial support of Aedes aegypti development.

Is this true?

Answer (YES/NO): YES